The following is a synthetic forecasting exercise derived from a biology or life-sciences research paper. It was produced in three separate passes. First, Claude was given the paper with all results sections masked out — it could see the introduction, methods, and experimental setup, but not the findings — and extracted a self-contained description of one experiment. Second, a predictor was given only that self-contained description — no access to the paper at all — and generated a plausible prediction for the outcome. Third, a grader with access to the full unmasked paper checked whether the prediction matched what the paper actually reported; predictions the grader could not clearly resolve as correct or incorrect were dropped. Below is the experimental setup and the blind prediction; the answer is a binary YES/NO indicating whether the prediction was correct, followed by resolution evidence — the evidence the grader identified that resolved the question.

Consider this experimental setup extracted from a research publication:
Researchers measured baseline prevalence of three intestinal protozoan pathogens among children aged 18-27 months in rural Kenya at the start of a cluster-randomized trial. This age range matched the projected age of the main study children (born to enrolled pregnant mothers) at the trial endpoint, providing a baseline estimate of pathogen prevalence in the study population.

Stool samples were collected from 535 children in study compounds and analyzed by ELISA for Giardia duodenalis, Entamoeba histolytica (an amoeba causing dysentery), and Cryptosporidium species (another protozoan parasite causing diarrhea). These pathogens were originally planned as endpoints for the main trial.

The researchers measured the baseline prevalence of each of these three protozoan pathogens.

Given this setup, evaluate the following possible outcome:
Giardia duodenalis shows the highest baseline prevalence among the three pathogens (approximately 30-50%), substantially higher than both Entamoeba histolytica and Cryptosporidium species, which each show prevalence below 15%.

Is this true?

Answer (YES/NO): YES